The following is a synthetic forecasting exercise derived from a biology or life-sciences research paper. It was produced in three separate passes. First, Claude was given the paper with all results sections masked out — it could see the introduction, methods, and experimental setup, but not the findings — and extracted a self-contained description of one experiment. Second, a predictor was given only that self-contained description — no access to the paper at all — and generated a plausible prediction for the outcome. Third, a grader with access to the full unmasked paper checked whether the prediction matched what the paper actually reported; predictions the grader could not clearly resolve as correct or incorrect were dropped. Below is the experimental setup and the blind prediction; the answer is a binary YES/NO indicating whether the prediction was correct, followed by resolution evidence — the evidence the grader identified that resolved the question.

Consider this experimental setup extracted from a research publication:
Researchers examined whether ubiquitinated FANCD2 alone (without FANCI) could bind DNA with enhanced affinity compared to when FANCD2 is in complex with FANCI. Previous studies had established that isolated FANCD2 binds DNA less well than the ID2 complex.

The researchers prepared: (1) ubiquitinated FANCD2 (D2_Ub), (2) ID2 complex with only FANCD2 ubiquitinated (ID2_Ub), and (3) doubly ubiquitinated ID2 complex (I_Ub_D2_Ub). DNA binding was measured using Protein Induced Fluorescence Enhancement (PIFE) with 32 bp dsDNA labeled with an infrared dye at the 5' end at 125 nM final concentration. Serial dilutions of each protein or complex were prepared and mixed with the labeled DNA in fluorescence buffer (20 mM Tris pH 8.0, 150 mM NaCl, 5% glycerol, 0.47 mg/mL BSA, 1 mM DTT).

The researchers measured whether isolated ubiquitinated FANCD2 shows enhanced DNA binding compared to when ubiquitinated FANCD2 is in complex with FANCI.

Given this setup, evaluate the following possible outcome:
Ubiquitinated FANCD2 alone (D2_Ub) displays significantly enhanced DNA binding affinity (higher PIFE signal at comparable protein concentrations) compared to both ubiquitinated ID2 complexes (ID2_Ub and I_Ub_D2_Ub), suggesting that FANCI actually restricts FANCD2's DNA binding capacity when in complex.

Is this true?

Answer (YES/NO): NO